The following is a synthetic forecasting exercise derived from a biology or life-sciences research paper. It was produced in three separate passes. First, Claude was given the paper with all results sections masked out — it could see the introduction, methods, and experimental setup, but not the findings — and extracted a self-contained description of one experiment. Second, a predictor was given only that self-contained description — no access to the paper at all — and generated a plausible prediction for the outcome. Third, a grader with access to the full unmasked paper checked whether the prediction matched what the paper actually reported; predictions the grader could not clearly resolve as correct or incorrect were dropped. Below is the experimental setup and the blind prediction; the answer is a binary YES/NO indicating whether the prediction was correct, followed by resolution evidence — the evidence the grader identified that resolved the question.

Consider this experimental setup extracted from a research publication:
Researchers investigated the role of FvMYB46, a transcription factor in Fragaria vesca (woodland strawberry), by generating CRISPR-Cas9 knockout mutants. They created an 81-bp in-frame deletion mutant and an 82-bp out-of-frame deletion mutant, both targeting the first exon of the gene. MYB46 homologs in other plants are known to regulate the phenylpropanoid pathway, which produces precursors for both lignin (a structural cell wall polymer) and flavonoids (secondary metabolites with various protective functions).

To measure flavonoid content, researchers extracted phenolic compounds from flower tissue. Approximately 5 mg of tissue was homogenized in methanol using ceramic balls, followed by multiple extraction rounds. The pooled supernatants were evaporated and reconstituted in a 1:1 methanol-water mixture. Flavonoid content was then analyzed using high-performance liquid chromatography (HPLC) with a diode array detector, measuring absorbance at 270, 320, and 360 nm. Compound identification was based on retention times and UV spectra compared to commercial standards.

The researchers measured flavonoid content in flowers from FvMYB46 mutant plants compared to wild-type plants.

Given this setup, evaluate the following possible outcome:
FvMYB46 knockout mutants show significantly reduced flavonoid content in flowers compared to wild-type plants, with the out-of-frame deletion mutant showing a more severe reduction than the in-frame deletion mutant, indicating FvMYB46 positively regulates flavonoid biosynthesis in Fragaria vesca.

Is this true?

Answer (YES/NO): NO